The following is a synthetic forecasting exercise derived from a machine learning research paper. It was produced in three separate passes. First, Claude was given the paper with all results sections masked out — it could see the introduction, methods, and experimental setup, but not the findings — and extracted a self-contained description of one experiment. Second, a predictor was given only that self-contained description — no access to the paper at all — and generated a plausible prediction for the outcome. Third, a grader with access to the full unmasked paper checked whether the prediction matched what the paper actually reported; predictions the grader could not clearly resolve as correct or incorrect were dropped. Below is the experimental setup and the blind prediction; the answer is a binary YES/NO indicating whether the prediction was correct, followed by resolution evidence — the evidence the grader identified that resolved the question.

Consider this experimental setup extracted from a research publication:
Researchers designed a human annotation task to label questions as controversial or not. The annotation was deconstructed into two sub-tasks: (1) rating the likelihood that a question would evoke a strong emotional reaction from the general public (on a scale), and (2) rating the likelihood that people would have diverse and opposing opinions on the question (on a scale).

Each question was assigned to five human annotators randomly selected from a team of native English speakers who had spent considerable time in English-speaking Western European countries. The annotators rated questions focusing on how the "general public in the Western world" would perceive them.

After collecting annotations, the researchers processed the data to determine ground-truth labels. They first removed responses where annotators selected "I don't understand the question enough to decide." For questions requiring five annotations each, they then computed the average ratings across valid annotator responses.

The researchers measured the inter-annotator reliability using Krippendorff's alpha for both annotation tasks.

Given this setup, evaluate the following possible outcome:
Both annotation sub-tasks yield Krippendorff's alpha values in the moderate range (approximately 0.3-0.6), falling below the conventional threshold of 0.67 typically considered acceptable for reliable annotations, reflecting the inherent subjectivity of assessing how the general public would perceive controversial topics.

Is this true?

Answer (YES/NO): YES